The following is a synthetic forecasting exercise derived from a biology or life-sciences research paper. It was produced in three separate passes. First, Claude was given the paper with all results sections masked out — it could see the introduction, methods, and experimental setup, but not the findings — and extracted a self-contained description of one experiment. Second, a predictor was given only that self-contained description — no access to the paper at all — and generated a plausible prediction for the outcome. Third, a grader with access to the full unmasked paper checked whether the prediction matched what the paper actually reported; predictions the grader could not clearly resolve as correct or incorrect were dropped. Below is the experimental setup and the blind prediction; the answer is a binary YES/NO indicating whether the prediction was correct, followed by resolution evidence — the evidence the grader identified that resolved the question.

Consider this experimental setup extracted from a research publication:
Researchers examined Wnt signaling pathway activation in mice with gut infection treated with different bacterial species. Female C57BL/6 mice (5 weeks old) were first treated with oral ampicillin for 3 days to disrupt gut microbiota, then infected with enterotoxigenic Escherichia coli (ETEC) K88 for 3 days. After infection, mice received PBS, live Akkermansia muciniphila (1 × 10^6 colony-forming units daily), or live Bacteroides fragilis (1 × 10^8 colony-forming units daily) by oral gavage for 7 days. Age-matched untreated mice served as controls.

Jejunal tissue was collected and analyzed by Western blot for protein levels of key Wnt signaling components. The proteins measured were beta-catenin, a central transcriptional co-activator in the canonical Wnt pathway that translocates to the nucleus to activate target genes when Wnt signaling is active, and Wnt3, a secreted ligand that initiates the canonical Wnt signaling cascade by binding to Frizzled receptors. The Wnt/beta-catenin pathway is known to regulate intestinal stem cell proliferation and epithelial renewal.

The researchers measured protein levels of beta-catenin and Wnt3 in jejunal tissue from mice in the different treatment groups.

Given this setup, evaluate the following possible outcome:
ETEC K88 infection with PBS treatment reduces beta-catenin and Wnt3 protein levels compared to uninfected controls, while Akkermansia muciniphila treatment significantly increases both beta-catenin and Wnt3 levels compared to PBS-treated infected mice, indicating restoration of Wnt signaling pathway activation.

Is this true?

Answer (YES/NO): NO